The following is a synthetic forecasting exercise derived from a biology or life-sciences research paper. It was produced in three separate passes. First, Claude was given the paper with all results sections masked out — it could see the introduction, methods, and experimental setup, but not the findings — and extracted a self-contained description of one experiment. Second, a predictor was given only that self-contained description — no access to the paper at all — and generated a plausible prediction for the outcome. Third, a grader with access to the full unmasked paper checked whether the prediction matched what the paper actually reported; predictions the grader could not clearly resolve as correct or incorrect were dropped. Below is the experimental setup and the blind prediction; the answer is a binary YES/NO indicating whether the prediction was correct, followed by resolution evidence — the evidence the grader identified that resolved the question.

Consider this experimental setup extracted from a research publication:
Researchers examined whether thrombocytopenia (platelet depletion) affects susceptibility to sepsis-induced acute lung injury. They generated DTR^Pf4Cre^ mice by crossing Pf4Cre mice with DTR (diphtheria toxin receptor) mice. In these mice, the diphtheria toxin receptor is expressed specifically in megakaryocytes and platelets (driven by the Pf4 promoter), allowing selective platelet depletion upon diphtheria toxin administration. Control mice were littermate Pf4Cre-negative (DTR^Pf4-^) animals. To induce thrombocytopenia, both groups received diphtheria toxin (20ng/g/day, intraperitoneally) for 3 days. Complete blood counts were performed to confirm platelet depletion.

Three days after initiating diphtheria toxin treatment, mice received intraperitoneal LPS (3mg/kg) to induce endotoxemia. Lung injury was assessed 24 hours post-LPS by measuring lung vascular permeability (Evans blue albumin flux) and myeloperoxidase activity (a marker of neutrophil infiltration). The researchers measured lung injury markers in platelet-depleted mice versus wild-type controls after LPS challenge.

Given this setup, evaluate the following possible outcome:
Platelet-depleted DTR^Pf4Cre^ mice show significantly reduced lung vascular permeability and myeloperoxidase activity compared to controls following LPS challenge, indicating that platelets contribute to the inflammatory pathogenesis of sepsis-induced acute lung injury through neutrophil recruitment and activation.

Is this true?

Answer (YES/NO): NO